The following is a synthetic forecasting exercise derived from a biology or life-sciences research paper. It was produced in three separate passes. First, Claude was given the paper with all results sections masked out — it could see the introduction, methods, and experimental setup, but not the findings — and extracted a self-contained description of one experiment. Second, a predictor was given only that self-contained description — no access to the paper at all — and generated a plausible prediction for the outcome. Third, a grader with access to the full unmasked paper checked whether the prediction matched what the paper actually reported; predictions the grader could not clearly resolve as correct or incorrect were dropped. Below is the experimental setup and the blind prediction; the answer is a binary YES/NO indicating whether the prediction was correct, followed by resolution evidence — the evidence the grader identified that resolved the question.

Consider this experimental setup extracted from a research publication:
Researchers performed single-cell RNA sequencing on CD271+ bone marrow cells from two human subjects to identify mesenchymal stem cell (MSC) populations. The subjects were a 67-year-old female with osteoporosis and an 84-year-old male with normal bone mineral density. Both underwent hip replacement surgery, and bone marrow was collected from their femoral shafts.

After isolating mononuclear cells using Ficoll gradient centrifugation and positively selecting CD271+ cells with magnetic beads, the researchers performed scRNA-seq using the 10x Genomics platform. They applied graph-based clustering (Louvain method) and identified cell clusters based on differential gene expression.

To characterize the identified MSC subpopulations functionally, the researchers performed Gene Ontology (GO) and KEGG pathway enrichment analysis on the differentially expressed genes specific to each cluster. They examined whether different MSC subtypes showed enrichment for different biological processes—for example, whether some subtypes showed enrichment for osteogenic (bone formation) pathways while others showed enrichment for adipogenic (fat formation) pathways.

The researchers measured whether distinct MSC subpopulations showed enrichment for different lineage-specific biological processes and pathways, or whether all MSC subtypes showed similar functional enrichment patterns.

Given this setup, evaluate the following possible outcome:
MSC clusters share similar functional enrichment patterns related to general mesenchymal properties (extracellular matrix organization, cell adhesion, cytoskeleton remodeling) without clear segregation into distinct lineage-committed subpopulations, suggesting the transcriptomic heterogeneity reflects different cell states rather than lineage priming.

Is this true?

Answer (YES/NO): NO